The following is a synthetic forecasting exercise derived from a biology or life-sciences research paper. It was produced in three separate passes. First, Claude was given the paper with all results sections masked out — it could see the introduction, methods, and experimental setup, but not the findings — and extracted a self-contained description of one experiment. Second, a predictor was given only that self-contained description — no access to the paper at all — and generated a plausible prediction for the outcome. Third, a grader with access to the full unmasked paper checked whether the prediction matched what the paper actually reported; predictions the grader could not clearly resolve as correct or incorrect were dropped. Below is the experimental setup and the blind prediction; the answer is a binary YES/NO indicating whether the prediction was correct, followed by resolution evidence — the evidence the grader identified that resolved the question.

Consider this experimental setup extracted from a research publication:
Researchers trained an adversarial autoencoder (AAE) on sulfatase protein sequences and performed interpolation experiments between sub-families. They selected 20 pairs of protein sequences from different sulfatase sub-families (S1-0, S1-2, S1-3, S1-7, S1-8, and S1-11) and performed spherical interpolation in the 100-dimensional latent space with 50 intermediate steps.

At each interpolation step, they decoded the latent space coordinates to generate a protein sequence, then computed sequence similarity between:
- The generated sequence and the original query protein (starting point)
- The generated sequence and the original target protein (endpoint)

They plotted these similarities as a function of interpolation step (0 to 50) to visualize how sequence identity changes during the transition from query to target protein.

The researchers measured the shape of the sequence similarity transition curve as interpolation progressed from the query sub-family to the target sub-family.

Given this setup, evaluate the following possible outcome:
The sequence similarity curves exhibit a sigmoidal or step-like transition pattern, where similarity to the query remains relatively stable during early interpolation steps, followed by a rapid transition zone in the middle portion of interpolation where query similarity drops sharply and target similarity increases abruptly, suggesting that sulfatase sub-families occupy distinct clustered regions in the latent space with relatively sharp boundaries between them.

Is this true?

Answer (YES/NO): NO